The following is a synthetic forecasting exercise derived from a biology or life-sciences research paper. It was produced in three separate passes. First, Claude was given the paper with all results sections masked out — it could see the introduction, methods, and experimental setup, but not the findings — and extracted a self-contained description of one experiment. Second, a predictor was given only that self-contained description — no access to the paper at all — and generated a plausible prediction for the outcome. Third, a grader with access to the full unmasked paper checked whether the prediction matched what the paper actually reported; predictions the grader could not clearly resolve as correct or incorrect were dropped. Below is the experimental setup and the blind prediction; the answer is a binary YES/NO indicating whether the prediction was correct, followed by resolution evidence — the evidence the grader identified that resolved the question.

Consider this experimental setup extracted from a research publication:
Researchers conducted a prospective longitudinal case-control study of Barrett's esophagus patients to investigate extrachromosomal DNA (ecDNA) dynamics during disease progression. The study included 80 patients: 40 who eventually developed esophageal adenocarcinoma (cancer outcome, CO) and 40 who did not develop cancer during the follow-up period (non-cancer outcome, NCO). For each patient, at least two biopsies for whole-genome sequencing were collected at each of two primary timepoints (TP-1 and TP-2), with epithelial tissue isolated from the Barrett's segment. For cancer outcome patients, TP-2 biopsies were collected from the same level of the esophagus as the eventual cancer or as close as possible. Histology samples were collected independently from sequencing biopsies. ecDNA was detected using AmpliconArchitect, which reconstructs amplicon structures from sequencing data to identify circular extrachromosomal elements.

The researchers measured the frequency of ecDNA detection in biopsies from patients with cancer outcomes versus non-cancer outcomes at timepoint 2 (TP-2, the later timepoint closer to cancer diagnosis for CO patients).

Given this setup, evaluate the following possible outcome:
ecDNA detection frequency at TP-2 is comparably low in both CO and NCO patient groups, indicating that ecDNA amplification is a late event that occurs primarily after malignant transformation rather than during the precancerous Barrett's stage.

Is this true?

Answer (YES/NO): NO